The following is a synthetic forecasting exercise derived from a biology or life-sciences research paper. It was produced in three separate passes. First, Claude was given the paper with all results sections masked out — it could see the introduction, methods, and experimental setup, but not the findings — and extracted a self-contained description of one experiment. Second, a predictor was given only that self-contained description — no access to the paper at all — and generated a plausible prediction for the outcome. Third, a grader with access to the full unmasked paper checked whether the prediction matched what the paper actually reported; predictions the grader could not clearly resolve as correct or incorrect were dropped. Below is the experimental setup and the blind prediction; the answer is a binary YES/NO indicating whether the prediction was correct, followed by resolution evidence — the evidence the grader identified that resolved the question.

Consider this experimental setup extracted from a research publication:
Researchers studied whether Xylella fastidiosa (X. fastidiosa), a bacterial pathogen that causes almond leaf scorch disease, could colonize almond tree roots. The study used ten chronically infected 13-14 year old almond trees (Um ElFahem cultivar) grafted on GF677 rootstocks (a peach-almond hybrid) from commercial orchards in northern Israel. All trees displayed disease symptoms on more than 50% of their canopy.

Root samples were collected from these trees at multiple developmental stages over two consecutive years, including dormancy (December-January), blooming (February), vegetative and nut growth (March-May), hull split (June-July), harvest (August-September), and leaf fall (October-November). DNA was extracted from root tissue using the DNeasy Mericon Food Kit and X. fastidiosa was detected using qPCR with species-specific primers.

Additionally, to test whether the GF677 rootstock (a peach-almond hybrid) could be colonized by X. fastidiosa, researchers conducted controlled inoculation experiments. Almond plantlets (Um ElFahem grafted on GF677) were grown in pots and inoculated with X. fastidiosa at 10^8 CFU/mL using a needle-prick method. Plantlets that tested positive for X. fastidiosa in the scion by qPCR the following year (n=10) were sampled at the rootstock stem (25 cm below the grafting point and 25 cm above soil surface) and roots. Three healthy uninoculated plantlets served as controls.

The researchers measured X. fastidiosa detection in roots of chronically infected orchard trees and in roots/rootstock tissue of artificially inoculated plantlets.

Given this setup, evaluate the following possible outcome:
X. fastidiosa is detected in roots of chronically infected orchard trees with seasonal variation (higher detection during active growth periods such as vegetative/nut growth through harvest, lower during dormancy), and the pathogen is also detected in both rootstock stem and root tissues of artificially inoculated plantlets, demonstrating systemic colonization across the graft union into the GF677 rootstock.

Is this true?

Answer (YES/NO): NO